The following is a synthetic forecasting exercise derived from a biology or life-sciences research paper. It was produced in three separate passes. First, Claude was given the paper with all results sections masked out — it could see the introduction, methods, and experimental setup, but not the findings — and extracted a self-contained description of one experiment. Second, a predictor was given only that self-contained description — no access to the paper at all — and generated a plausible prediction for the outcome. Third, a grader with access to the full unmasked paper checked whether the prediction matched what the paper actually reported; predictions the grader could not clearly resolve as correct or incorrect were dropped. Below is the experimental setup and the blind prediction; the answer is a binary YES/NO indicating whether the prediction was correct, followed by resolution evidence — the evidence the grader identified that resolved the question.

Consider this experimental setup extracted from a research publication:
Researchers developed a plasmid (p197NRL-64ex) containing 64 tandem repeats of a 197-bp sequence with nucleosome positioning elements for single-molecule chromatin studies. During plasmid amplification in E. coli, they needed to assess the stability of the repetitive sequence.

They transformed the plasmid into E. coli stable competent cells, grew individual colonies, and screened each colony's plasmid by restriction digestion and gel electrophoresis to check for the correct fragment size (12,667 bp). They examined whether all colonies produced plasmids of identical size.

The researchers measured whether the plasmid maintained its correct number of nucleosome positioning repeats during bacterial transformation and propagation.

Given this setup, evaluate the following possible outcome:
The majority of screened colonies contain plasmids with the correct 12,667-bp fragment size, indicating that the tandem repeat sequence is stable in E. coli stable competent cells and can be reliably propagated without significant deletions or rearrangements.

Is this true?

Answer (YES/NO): NO